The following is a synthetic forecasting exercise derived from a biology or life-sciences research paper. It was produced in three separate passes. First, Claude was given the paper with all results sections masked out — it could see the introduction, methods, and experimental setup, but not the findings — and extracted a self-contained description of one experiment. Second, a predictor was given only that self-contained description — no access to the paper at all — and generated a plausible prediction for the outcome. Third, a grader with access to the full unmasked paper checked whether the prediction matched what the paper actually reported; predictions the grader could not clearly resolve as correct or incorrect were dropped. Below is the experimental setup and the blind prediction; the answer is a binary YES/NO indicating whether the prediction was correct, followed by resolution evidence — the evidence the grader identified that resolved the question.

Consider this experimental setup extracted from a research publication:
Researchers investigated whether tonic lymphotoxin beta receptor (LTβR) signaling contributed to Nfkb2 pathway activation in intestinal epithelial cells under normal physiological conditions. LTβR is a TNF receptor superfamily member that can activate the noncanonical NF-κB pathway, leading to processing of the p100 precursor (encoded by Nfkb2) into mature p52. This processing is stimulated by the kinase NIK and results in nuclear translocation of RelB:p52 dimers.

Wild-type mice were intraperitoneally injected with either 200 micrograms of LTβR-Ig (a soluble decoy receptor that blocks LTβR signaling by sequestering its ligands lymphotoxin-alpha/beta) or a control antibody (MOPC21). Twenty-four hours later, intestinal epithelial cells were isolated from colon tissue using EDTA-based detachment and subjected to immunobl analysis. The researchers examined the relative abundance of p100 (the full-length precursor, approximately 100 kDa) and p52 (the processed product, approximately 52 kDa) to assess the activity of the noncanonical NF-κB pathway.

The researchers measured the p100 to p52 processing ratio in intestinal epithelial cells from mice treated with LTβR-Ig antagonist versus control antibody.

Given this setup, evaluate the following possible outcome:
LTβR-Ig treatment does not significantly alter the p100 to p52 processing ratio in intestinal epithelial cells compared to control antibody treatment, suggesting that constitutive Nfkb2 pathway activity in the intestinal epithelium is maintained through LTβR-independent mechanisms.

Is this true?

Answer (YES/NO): NO